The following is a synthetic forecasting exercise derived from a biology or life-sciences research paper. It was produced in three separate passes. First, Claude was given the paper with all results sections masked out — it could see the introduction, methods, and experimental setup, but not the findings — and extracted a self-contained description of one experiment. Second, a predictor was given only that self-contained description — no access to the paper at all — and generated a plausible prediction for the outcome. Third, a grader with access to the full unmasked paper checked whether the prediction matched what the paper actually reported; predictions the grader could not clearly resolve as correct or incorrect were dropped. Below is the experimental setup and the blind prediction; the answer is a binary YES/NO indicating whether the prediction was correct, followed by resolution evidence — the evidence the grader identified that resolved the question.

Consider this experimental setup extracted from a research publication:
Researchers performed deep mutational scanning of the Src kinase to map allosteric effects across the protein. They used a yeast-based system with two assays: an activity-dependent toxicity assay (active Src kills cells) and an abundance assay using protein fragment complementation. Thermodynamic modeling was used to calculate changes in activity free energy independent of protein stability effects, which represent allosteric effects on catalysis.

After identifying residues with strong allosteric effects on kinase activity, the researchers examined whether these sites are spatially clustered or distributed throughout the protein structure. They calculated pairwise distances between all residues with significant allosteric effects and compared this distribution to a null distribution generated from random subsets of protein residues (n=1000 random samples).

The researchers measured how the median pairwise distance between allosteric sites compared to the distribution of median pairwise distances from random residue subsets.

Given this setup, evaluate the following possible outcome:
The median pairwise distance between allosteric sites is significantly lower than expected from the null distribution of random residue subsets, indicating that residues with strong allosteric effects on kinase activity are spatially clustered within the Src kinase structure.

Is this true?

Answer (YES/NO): YES